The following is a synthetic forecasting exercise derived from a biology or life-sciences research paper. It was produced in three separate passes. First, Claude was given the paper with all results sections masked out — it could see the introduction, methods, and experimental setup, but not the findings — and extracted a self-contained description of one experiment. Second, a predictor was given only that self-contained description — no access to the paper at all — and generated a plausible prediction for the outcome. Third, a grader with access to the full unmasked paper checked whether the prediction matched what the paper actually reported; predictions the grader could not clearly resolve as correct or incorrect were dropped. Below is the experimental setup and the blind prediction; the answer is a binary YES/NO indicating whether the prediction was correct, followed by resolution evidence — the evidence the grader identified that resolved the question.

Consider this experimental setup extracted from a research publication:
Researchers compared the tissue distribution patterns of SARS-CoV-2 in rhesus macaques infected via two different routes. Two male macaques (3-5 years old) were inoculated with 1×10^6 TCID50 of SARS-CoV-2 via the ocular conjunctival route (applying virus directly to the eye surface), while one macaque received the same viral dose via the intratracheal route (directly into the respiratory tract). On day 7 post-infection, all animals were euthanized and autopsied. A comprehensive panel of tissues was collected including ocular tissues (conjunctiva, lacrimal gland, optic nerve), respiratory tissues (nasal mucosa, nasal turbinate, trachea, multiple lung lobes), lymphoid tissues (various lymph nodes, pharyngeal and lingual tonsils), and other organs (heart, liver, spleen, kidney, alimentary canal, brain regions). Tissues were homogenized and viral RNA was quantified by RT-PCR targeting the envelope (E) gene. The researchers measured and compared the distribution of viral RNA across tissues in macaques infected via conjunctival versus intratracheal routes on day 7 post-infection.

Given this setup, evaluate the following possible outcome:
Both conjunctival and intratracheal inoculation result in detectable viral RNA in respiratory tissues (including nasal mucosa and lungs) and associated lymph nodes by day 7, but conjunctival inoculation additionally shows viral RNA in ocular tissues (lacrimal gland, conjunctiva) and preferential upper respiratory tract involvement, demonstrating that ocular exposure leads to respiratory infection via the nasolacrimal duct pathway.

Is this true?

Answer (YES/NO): YES